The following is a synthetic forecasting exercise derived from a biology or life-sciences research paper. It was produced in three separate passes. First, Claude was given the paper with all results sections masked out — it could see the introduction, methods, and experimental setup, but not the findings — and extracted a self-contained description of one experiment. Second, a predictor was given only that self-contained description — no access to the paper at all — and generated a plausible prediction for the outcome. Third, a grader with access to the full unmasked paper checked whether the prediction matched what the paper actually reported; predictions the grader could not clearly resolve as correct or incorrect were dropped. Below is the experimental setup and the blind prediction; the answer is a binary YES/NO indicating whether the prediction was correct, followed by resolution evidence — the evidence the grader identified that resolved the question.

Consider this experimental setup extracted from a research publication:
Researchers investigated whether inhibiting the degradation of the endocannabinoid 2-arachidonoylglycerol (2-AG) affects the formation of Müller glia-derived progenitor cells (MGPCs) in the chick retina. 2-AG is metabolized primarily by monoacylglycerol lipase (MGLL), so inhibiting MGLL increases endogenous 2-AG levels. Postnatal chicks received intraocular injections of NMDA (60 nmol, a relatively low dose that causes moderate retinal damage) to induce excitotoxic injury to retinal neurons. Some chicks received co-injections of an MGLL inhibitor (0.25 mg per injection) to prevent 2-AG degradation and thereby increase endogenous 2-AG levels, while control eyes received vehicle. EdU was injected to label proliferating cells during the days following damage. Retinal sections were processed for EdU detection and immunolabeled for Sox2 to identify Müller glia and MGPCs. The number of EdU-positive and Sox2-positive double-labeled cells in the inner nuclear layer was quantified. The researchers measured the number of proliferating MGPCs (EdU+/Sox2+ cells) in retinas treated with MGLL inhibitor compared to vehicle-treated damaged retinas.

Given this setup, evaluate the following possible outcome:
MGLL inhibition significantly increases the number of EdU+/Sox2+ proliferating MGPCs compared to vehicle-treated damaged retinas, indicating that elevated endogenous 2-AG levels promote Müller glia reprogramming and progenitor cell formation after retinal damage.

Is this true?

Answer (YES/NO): YES